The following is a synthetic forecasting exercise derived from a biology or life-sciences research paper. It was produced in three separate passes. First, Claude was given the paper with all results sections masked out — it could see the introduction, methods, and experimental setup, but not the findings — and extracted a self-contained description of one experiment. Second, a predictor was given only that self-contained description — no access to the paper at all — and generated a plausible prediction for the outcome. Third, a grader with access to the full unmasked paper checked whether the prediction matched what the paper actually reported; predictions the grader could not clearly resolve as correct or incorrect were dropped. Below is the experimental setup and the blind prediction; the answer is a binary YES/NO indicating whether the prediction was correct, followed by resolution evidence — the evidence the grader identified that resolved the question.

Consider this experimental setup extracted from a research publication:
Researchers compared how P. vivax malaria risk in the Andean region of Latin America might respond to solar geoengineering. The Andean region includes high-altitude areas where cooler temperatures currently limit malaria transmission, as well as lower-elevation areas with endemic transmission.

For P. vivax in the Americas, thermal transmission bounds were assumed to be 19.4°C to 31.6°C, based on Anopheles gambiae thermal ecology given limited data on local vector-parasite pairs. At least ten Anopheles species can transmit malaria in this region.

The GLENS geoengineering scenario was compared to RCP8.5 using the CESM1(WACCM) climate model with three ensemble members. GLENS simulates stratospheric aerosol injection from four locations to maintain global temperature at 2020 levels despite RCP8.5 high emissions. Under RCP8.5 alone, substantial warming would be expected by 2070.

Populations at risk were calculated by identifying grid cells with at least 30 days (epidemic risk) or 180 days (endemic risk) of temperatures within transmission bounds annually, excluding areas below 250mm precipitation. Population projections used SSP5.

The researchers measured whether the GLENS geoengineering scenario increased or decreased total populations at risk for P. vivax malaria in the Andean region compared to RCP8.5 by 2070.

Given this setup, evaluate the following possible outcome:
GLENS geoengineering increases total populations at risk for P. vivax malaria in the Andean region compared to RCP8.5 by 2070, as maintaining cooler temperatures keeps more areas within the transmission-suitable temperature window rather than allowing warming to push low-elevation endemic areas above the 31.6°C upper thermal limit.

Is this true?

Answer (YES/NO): YES